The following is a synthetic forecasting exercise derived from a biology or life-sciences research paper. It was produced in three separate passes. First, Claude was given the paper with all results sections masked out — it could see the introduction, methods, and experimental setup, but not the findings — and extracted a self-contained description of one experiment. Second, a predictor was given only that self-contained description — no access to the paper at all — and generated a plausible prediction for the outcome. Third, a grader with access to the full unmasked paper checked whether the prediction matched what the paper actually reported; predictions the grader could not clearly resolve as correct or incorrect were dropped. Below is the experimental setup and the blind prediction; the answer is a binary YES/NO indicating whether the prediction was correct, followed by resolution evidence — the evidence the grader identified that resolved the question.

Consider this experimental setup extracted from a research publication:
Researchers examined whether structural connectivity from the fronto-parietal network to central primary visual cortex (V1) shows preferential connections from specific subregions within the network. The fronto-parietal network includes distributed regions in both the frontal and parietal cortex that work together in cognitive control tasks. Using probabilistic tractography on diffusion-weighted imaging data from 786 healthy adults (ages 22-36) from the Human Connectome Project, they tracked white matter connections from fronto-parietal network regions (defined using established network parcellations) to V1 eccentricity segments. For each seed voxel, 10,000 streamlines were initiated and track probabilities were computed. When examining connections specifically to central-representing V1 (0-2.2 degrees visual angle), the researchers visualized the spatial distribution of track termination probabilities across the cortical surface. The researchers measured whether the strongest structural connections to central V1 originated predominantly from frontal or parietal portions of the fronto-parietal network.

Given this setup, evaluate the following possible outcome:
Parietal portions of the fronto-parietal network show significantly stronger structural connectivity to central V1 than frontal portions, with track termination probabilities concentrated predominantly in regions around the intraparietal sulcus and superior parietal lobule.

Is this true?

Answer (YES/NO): NO